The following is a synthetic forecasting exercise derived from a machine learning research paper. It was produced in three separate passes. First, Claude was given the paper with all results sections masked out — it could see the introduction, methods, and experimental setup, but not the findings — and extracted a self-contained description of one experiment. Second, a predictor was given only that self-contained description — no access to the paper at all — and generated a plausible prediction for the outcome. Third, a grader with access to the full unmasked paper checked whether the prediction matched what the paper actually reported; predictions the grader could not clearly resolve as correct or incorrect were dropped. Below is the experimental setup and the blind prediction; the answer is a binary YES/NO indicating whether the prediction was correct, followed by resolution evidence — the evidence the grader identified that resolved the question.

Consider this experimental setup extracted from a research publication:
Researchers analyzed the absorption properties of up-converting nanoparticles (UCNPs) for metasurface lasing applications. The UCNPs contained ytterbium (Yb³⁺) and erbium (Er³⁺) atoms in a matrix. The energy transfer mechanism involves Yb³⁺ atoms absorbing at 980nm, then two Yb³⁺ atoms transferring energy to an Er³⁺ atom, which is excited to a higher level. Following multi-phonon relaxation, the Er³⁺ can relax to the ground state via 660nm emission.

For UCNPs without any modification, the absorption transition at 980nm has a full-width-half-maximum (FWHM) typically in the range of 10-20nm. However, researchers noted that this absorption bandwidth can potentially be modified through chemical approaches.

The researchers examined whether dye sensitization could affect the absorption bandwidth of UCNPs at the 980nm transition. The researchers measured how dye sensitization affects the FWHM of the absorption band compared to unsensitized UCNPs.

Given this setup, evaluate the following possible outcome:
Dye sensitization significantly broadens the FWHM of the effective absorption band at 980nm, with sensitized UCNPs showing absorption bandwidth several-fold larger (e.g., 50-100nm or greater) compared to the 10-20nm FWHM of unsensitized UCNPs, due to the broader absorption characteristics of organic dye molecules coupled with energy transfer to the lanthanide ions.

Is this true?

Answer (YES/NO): YES